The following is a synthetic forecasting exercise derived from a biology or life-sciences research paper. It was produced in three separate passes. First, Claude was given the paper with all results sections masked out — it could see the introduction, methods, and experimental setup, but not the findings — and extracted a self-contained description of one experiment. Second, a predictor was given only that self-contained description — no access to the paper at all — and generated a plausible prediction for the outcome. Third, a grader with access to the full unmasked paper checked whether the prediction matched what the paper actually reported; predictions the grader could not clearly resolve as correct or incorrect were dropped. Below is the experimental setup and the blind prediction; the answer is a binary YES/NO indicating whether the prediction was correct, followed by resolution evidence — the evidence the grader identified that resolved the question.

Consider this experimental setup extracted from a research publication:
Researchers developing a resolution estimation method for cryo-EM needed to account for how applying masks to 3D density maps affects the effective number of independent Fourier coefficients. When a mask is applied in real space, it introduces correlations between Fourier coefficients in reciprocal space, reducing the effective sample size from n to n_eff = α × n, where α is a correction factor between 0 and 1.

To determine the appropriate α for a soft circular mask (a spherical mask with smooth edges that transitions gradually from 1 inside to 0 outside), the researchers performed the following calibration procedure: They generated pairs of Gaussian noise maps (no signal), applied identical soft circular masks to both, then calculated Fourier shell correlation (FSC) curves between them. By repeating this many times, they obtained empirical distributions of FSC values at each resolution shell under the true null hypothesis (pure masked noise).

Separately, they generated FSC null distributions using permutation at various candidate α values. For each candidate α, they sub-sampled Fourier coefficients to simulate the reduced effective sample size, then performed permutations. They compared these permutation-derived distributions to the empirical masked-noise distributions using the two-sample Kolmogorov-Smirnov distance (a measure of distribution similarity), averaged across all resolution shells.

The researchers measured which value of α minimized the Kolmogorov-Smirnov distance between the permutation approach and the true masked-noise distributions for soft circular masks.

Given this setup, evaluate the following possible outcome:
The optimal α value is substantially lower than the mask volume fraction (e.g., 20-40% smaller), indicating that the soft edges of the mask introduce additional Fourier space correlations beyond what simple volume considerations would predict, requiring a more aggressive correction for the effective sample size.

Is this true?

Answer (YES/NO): NO